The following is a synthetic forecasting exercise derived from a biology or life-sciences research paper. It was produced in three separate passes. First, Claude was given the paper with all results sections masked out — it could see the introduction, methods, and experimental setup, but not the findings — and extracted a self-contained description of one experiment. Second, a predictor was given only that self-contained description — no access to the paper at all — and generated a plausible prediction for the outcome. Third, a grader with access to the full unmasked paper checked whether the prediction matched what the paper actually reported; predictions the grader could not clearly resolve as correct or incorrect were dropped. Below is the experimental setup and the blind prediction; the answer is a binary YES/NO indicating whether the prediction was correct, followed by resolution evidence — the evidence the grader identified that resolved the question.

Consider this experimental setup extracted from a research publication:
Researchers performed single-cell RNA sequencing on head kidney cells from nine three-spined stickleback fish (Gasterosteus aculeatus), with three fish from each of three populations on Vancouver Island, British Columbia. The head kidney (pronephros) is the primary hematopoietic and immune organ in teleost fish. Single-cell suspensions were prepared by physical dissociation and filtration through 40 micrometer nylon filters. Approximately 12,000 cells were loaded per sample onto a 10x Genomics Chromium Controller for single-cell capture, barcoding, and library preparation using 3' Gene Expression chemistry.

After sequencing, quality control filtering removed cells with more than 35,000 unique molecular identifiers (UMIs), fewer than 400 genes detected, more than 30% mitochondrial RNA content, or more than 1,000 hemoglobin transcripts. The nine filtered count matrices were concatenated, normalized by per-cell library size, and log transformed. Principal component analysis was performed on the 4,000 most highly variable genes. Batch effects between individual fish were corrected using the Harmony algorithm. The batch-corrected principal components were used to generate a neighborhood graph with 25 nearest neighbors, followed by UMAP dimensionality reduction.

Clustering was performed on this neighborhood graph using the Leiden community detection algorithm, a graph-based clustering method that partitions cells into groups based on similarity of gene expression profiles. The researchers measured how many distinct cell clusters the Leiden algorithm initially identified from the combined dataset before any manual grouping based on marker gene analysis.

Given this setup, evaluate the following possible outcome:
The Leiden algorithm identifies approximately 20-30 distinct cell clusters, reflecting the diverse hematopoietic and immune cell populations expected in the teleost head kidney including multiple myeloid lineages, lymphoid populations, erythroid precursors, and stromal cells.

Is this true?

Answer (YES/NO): YES